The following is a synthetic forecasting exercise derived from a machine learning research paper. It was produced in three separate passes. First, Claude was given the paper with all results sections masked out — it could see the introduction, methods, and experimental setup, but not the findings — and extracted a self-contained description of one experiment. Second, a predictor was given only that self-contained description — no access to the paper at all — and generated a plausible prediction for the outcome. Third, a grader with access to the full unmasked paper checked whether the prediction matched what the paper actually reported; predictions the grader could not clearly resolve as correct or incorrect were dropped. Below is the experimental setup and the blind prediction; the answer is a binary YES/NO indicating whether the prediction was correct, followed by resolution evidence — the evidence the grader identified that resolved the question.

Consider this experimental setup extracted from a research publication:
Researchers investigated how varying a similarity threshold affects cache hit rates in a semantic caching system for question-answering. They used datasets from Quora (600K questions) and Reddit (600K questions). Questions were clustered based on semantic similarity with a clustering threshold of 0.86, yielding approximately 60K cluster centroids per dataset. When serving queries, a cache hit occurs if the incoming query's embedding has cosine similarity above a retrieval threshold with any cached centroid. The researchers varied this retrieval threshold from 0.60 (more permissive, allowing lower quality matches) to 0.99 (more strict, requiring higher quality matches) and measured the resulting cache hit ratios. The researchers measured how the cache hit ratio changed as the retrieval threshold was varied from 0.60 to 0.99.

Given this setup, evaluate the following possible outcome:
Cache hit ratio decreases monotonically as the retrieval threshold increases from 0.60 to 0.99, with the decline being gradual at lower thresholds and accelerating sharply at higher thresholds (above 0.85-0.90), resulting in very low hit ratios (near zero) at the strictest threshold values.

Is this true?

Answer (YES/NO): NO